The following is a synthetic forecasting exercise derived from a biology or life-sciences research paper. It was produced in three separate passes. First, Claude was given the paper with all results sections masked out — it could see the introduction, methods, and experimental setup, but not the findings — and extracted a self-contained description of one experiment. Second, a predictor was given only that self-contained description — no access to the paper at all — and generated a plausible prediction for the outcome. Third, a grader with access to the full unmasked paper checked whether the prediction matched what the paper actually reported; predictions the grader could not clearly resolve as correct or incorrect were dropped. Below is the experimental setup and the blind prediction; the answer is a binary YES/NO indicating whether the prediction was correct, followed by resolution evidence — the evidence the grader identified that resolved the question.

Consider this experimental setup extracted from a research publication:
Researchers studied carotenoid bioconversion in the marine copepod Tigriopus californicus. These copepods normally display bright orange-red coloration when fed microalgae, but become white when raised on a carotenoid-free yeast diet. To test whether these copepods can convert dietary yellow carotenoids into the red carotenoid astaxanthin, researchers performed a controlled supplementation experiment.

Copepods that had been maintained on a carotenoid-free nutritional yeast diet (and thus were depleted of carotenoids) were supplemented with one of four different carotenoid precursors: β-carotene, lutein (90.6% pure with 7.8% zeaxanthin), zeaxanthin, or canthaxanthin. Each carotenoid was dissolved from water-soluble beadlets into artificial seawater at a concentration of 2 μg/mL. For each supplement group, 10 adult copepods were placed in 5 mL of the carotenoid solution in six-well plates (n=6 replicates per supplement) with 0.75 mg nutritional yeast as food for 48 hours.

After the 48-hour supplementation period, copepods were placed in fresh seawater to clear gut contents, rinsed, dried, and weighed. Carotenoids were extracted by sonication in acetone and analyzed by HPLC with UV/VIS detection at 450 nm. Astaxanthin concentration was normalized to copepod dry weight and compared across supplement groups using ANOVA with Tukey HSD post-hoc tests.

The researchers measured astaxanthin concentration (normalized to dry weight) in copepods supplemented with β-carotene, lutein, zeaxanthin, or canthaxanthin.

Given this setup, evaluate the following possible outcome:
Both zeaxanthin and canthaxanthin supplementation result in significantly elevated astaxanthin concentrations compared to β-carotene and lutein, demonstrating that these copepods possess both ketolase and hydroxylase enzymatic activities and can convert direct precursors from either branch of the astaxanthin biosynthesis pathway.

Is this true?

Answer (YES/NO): YES